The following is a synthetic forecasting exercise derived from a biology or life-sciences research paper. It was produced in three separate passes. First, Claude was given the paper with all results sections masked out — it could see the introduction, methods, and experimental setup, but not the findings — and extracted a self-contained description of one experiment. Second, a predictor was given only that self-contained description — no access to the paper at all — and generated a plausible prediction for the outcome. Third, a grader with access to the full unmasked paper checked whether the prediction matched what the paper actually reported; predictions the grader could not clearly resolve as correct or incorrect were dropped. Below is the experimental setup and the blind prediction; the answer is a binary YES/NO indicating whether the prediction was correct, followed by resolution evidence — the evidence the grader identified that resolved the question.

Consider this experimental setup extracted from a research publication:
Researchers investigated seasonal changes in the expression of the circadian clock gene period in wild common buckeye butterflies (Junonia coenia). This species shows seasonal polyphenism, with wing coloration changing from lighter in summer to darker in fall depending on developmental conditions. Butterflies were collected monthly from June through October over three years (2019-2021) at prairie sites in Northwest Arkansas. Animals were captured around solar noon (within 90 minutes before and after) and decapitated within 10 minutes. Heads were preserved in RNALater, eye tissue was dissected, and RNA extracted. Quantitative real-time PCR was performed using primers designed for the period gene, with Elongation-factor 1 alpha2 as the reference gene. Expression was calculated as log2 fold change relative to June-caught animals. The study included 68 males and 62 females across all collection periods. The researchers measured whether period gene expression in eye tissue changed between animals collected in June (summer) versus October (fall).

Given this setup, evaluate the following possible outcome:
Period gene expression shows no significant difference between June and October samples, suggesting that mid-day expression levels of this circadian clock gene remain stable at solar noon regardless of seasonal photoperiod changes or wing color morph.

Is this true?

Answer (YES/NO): NO